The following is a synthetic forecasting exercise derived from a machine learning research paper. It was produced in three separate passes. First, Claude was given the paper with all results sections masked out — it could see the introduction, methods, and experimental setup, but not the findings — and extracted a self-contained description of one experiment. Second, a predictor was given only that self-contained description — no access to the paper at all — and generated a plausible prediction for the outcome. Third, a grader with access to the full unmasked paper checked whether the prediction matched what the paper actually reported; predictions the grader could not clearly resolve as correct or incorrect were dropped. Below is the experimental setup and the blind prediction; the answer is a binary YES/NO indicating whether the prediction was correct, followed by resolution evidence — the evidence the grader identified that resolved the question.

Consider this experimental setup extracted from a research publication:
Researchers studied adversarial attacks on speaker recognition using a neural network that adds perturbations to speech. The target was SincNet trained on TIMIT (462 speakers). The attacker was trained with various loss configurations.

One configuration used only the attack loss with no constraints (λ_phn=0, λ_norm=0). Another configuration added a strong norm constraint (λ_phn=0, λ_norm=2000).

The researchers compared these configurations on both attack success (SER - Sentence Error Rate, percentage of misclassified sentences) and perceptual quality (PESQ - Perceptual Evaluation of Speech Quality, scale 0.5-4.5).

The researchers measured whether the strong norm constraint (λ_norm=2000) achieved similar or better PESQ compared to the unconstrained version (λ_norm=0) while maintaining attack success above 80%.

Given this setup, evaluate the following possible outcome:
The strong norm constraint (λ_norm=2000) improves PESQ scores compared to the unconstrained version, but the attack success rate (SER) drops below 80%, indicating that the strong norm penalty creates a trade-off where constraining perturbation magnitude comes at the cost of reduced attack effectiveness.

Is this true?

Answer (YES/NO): NO